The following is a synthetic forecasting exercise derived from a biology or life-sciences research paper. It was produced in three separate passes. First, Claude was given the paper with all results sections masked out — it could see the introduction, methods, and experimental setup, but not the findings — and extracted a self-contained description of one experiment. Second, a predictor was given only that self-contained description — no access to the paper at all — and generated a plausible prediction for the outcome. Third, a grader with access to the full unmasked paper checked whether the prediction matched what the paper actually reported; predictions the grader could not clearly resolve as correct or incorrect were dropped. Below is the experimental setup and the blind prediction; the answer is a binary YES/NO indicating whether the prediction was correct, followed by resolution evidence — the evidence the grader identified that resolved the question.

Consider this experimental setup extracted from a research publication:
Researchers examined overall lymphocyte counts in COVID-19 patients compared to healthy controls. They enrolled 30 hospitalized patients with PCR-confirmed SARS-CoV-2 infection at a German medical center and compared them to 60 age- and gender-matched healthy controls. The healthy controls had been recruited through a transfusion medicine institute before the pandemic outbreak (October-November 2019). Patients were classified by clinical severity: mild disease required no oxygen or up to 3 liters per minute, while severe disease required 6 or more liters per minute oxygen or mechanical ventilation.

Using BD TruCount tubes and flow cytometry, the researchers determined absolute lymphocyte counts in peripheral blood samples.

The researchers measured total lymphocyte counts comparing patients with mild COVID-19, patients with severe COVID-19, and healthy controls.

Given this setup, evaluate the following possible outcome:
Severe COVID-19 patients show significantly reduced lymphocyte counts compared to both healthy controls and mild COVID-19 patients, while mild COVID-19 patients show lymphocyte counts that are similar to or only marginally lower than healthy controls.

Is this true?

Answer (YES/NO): NO